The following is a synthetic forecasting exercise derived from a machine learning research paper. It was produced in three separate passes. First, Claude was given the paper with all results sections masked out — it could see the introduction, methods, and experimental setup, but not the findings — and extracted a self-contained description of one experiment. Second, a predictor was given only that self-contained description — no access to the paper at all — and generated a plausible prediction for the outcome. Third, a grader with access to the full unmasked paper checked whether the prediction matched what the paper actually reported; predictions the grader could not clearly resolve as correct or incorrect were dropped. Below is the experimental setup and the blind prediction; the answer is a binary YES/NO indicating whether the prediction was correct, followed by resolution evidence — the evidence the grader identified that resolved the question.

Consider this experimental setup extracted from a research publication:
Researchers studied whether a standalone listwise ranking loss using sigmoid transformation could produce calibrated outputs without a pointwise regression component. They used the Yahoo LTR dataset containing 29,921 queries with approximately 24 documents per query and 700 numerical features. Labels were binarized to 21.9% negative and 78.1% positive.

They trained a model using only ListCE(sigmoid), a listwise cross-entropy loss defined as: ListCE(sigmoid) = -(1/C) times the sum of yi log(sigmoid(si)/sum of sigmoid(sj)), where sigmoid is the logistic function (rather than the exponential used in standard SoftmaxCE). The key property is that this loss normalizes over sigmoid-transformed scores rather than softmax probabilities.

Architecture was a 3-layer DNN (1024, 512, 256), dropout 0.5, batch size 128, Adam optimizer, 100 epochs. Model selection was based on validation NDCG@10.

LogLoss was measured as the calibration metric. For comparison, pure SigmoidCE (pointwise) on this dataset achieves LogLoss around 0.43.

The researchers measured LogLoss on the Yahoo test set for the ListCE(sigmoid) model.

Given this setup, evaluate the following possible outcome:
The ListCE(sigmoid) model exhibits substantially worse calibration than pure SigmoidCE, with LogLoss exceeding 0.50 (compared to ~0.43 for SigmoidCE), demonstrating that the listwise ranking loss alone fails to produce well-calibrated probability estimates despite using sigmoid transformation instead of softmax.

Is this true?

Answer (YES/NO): YES